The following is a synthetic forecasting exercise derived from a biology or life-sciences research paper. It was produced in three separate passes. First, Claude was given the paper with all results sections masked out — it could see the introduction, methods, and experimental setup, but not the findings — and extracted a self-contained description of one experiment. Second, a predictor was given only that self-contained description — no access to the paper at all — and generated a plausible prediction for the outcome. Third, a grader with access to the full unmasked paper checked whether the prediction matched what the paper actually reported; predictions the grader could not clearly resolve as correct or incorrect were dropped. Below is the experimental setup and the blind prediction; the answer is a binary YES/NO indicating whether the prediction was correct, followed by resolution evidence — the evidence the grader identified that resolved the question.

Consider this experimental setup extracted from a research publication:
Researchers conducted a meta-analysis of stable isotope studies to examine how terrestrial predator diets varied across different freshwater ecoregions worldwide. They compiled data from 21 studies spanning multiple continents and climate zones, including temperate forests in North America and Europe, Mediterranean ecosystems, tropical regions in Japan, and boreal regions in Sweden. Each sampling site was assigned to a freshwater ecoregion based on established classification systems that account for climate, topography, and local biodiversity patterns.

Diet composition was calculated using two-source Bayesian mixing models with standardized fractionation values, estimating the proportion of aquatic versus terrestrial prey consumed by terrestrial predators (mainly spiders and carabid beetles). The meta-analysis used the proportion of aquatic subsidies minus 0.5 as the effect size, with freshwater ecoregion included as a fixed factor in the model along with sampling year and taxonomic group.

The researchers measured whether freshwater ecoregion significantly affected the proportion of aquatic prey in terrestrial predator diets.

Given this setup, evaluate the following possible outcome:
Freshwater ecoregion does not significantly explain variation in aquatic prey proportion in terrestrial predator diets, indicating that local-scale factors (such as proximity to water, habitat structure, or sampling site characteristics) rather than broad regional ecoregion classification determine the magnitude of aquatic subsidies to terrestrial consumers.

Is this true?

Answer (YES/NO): NO